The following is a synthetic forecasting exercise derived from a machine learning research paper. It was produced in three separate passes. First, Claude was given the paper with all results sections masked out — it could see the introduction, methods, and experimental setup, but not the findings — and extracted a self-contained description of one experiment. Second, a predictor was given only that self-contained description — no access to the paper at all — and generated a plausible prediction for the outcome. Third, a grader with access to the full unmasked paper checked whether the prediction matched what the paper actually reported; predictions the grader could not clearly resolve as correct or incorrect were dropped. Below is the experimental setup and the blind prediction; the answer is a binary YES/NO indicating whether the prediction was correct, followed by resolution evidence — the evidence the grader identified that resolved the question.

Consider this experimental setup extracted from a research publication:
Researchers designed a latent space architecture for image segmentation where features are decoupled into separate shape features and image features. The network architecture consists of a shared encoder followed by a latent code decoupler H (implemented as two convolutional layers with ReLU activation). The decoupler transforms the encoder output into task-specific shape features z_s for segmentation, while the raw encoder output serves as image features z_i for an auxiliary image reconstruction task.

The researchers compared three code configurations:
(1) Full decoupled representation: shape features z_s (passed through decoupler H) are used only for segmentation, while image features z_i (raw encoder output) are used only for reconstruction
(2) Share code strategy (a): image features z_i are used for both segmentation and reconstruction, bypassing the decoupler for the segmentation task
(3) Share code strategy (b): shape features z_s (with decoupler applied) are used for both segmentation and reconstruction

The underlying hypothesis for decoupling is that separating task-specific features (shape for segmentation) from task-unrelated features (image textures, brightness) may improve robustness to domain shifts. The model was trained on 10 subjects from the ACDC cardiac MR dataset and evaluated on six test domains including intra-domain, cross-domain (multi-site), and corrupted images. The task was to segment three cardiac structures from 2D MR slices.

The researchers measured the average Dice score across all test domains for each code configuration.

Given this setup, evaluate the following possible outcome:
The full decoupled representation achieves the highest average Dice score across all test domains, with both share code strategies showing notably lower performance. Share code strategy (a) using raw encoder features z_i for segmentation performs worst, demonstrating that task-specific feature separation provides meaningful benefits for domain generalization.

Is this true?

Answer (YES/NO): NO